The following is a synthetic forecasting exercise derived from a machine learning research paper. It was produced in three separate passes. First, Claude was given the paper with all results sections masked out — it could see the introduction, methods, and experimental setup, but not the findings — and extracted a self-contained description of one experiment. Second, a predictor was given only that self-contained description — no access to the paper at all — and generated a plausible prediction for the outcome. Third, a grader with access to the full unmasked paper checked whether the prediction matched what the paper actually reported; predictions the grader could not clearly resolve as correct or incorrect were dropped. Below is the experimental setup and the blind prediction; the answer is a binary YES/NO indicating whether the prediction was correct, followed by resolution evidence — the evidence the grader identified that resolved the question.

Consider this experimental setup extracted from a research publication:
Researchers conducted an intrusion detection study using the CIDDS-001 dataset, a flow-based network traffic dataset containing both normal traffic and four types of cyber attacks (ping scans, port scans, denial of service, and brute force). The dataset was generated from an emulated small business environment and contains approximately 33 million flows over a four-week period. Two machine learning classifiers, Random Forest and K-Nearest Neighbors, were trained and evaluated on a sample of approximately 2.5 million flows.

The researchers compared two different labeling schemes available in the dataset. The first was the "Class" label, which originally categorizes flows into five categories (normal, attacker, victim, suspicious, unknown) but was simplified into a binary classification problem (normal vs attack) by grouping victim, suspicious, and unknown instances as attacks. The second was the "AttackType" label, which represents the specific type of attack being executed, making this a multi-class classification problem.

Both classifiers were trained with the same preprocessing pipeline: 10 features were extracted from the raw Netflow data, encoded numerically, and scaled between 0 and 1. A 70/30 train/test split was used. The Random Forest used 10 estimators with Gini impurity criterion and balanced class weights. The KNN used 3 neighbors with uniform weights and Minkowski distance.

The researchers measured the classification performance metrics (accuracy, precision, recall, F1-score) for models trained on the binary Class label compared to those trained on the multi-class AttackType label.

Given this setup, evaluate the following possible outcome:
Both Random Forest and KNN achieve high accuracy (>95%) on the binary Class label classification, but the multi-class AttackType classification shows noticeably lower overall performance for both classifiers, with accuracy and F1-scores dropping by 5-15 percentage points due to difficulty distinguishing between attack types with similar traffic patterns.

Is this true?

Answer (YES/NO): NO